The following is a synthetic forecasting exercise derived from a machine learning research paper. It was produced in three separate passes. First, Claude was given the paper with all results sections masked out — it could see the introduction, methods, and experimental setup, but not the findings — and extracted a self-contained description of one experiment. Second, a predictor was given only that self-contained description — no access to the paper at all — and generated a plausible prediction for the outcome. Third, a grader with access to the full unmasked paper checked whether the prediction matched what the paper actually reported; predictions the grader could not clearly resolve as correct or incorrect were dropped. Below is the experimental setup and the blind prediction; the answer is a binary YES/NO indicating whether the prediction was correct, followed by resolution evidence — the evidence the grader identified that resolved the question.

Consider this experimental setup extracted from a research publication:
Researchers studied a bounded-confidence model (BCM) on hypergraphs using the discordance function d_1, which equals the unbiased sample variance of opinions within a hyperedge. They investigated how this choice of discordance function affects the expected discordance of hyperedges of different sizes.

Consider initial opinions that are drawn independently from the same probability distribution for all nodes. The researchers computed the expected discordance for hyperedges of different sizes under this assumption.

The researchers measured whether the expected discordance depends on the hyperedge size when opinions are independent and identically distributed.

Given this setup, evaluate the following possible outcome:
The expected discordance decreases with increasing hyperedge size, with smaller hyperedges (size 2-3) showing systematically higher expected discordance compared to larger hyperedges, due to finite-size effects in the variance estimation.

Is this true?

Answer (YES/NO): NO